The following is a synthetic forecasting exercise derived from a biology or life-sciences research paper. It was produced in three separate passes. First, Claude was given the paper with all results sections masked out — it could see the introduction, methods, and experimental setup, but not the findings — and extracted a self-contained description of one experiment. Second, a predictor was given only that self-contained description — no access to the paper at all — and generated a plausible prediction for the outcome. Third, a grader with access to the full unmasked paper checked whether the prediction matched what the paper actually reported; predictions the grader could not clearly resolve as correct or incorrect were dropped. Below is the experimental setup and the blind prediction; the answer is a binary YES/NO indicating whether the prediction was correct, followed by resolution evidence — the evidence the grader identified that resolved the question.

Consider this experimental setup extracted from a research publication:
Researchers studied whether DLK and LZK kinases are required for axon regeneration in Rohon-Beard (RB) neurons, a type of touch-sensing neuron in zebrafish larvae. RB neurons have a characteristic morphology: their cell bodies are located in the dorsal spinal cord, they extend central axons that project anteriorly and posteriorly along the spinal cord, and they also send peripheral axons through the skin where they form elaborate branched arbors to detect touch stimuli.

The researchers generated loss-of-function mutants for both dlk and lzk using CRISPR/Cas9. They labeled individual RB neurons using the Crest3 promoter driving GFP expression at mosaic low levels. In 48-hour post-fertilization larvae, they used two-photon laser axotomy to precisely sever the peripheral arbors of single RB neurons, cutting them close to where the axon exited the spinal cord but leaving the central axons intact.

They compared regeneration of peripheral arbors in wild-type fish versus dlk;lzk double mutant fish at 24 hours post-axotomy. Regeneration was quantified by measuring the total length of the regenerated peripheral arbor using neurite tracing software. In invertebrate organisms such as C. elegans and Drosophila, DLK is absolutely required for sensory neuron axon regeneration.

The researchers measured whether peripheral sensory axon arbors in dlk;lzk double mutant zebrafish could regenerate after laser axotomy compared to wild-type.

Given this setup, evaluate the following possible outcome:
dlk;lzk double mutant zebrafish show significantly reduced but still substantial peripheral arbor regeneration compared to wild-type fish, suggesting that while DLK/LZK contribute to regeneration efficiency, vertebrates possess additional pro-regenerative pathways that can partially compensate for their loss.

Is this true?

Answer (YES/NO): NO